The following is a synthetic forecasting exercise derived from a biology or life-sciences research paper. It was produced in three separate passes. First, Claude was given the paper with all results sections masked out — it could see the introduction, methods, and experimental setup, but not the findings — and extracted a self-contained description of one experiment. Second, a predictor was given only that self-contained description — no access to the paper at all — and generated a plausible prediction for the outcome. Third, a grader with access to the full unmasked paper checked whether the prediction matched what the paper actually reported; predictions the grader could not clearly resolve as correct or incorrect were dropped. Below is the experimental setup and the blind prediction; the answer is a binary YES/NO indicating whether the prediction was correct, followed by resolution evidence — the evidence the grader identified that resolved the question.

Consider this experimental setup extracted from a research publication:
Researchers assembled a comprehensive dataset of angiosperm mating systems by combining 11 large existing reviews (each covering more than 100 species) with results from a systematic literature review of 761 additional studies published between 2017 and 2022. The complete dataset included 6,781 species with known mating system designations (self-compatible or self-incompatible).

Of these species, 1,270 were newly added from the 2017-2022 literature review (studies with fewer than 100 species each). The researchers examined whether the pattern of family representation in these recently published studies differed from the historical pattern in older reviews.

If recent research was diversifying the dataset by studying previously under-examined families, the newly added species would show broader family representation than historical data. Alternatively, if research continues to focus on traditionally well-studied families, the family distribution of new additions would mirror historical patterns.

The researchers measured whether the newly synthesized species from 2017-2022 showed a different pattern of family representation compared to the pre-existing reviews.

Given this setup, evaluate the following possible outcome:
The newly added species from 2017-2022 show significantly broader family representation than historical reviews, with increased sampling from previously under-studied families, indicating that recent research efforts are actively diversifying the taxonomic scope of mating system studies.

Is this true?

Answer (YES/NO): NO